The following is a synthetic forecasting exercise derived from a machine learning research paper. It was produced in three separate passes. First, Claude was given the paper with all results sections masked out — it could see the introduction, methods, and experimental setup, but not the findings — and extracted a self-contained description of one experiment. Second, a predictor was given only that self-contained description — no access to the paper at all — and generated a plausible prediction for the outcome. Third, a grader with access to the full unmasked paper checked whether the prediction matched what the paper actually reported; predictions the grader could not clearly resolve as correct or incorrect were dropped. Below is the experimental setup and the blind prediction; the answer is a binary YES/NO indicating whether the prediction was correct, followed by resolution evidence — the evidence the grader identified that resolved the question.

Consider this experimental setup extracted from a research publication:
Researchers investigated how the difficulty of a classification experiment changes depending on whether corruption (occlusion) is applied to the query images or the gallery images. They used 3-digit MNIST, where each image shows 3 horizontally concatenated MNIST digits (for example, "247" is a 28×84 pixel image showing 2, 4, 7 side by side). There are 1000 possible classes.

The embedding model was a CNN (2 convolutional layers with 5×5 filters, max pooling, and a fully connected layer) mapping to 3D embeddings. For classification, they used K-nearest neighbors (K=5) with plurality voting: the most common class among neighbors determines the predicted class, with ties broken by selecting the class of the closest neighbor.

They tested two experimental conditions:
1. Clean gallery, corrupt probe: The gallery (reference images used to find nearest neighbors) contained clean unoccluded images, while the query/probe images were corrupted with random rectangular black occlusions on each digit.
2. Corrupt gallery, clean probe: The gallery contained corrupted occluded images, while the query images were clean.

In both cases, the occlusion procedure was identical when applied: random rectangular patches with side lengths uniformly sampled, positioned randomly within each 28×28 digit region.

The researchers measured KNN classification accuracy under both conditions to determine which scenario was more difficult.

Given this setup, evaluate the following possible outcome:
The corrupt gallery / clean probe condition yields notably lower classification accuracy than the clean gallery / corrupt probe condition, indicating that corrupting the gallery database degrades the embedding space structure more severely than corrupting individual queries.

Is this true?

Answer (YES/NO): NO